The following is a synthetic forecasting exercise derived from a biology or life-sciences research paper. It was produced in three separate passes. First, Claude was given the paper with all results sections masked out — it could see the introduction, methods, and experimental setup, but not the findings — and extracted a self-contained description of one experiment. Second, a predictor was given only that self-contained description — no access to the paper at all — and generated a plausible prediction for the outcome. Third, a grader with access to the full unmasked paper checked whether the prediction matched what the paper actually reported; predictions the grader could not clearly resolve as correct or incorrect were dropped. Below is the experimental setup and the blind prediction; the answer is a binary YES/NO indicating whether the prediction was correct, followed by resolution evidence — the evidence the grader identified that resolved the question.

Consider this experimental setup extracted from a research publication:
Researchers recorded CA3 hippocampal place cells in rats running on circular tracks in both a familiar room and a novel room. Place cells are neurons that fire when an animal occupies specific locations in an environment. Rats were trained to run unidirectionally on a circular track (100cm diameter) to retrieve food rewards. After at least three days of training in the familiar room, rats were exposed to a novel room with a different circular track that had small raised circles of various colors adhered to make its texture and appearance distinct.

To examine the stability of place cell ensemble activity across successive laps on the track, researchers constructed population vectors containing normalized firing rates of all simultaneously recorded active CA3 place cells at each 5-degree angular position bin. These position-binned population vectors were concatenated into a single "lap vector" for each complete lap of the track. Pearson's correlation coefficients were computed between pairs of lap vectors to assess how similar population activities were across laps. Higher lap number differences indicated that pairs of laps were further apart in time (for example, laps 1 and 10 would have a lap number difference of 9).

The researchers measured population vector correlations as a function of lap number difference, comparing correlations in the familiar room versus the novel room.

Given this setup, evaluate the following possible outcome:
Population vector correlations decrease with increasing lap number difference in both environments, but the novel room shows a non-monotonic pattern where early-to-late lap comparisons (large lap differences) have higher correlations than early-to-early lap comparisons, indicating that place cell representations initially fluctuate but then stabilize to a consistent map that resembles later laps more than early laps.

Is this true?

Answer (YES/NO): NO